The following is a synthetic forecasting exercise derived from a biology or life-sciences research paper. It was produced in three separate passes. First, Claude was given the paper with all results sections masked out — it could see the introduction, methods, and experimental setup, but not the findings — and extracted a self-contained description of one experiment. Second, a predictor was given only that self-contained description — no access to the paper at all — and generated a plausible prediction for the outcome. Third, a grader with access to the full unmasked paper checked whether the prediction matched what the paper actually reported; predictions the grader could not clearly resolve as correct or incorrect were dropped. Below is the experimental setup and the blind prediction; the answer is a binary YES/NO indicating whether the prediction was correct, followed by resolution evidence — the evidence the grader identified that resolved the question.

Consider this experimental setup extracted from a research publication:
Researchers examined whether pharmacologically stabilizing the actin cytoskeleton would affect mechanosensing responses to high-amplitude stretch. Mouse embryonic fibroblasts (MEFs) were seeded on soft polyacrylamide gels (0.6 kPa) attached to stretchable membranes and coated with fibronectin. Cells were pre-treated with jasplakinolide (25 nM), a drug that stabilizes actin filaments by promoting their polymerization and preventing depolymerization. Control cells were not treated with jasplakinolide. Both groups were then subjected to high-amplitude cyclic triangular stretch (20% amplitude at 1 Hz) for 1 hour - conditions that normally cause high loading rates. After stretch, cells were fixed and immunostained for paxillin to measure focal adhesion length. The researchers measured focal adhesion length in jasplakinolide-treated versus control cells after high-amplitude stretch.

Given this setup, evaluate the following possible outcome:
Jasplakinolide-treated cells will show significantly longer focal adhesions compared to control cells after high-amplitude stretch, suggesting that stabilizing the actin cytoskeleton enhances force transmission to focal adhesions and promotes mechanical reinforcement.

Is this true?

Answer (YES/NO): YES